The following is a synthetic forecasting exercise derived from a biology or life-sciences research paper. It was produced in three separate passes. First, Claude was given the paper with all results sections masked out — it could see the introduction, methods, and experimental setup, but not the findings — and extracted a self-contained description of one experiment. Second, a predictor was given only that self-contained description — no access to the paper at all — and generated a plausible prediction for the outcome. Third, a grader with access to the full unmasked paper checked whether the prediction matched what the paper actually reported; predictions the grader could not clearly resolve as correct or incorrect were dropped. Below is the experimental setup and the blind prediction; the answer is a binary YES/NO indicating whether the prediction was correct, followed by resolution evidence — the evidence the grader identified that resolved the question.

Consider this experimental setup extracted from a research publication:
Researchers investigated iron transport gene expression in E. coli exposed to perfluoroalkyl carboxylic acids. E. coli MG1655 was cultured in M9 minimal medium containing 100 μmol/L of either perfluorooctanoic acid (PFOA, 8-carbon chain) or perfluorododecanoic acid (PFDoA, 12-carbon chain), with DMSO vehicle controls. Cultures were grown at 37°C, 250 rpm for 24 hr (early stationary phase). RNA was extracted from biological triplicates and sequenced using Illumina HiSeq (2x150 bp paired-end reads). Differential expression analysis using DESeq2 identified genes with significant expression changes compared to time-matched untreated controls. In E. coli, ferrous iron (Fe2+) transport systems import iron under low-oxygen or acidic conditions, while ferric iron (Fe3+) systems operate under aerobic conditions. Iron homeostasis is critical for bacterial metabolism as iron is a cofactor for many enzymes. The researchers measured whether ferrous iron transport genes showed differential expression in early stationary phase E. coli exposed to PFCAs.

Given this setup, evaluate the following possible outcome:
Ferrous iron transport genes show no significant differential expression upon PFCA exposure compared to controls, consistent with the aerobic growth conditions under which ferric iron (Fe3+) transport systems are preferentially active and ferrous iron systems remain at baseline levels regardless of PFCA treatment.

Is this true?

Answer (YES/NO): NO